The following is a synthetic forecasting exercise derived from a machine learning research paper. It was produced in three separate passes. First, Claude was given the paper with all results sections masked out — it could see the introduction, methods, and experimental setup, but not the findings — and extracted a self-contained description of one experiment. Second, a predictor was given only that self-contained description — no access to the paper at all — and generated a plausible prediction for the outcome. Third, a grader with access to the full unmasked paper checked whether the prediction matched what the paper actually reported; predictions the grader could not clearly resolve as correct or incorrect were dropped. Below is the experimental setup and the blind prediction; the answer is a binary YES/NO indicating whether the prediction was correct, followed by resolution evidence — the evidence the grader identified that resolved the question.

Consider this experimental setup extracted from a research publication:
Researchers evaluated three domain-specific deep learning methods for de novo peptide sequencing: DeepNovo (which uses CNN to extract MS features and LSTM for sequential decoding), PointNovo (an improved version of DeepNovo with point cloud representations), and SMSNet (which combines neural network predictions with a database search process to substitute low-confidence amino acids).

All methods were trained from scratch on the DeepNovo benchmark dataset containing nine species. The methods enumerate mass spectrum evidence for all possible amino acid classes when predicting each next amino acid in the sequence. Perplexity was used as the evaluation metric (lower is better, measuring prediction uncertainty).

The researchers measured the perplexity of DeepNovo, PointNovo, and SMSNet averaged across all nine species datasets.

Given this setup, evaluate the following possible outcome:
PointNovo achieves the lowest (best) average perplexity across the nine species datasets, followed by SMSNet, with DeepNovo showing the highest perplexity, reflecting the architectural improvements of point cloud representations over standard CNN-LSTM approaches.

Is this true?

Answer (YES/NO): NO